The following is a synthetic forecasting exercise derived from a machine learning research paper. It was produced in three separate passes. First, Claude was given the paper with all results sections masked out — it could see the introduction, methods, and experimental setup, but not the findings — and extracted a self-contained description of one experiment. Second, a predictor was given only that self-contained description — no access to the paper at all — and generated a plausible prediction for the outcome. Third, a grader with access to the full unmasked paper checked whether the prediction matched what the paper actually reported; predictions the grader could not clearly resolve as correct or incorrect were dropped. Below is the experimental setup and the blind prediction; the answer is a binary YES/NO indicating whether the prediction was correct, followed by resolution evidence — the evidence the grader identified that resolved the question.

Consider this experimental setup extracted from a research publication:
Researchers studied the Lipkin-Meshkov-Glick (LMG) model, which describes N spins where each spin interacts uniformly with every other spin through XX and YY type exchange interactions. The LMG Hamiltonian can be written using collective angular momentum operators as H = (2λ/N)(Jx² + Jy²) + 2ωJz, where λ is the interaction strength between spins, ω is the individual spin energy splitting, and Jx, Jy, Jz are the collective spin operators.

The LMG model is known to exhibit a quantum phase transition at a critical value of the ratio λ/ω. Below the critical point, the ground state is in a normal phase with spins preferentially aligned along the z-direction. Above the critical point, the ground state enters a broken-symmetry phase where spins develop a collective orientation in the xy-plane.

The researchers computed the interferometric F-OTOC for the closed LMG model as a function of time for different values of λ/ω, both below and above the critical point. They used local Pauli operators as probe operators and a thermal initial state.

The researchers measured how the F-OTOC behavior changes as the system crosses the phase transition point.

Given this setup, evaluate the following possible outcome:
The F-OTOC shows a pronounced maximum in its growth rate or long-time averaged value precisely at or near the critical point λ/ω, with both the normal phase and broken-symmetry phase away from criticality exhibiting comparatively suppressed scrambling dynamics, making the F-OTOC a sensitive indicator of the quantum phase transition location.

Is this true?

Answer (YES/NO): NO